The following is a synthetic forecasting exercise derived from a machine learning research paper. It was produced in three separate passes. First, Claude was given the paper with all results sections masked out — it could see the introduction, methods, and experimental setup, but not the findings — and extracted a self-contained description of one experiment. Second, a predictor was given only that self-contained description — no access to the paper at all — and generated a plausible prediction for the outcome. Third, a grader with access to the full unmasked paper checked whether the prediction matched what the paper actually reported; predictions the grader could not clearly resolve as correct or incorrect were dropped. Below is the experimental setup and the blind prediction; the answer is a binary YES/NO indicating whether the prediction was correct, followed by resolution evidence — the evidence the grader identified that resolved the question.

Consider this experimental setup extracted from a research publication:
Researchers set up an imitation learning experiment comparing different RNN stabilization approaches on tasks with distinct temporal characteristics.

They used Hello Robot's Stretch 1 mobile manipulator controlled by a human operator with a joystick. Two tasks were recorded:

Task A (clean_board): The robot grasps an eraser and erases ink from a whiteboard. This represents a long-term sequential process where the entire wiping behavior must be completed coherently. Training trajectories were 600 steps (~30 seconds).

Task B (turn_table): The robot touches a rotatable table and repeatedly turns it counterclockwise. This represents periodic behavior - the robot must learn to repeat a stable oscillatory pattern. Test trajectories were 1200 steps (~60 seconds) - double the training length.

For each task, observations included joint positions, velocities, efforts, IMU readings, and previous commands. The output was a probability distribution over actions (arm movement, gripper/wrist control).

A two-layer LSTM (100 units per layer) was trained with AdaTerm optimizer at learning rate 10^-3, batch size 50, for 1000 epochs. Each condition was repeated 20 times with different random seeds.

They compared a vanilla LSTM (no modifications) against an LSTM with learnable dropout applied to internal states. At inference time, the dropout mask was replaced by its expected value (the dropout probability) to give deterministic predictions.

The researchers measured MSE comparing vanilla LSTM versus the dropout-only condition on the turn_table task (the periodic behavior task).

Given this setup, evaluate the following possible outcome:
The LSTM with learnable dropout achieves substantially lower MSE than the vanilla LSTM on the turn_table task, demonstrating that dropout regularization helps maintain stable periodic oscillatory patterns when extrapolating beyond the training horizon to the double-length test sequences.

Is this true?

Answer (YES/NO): YES